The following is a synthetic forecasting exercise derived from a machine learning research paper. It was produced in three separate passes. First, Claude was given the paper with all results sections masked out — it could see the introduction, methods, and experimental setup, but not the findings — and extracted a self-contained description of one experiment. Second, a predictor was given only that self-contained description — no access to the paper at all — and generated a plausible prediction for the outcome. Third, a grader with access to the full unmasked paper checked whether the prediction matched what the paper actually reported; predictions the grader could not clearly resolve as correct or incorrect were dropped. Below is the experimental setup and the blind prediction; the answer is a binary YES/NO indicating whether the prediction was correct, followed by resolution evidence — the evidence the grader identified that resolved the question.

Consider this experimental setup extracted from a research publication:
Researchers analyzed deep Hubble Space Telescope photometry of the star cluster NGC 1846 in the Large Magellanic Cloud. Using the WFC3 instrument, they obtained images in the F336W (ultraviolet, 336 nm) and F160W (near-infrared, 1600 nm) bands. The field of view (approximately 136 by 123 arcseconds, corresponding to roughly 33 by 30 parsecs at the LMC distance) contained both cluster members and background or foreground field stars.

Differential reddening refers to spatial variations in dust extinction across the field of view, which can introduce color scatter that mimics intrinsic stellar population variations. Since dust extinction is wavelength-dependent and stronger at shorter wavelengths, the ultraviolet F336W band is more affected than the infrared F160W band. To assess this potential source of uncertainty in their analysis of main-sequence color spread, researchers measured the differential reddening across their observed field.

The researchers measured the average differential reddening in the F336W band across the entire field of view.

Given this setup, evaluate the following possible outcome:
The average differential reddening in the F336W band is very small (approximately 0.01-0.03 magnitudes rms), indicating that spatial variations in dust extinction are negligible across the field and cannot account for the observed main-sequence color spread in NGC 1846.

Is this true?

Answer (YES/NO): YES